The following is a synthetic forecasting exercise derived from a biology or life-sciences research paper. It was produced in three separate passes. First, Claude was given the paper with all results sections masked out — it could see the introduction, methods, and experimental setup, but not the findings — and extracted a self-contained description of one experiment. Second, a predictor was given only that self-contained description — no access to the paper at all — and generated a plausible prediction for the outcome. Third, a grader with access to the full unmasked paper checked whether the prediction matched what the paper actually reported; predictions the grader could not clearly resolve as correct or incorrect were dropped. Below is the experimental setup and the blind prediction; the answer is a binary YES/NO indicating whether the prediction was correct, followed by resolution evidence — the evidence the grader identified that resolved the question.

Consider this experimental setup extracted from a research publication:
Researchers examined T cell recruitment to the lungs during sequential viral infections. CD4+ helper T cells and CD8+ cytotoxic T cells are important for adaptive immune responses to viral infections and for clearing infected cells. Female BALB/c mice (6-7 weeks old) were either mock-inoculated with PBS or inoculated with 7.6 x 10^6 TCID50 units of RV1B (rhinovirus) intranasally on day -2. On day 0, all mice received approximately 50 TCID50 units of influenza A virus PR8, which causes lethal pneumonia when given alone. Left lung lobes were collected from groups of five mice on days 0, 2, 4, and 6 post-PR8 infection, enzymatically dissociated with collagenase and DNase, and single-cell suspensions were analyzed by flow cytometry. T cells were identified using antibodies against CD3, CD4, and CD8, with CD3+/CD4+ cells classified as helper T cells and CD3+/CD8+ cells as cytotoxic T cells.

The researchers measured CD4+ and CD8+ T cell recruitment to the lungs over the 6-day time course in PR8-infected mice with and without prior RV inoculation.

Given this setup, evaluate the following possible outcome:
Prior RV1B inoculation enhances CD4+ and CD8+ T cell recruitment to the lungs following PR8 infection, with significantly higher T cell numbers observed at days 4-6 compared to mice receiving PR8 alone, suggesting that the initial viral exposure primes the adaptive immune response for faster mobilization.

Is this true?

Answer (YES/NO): NO